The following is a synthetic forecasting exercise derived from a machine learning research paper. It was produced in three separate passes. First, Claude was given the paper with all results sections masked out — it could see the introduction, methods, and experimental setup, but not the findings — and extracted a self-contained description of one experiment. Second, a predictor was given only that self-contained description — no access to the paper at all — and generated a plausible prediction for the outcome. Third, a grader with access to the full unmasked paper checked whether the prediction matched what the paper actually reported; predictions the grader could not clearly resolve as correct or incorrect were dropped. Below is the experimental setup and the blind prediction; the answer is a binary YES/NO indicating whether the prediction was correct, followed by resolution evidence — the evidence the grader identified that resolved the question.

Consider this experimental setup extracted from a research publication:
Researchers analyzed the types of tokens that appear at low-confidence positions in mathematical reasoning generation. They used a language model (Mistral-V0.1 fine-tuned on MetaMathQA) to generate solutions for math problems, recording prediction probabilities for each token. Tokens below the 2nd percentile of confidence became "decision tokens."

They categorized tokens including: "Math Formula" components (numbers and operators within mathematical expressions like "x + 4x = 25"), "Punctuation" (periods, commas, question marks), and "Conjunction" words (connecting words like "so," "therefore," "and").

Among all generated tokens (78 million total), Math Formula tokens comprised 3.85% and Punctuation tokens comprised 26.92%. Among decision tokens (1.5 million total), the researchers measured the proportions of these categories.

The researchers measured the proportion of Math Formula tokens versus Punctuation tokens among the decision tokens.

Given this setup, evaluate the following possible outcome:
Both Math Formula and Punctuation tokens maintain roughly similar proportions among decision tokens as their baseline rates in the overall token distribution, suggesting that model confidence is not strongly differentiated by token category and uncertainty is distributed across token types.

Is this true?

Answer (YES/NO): NO